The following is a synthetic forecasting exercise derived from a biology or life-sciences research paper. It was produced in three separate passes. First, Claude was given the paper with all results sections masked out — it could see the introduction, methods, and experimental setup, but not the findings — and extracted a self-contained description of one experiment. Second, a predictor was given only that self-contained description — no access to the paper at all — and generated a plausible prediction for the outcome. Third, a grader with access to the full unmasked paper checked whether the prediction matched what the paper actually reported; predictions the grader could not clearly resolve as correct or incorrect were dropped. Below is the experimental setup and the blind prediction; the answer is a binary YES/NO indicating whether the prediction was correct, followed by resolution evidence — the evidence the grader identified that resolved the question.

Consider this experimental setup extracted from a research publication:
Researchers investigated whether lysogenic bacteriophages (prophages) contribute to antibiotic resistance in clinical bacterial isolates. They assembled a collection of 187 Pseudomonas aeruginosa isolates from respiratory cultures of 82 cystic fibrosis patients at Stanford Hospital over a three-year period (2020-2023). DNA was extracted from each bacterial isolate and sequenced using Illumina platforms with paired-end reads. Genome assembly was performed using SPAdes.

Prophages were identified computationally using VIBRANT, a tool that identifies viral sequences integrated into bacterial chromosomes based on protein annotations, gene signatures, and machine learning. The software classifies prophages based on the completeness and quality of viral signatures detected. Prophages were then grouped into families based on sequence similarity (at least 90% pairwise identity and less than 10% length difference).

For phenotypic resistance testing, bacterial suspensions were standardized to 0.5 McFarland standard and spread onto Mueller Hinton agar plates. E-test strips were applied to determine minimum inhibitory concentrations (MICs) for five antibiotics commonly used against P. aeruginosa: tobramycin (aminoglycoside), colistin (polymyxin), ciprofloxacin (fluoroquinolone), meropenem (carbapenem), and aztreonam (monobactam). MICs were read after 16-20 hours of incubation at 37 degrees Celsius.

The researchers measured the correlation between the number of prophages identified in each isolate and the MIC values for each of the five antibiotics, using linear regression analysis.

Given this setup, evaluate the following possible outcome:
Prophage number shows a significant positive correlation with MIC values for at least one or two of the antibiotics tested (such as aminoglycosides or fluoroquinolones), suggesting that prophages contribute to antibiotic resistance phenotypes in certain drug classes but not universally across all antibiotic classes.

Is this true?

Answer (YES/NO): NO